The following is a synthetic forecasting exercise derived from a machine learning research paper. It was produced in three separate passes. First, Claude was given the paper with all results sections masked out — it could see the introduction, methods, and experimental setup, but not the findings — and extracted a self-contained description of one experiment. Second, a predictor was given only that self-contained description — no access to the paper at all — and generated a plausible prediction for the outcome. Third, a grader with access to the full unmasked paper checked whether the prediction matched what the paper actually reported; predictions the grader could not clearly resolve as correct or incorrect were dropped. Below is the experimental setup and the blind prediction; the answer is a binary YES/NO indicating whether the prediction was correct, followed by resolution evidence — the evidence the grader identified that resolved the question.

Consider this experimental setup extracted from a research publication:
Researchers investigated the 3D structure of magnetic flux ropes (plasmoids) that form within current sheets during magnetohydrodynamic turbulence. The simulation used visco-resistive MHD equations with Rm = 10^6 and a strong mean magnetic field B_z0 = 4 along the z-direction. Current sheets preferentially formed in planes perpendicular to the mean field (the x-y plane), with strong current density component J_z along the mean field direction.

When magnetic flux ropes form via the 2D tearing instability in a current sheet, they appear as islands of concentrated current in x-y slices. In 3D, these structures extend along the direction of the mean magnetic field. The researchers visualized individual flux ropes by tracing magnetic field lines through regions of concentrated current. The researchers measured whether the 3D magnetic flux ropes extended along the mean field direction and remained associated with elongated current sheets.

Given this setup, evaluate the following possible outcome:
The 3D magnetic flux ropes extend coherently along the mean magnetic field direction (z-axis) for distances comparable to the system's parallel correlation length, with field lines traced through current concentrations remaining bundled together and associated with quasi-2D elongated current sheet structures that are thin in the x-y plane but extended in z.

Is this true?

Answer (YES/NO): YES